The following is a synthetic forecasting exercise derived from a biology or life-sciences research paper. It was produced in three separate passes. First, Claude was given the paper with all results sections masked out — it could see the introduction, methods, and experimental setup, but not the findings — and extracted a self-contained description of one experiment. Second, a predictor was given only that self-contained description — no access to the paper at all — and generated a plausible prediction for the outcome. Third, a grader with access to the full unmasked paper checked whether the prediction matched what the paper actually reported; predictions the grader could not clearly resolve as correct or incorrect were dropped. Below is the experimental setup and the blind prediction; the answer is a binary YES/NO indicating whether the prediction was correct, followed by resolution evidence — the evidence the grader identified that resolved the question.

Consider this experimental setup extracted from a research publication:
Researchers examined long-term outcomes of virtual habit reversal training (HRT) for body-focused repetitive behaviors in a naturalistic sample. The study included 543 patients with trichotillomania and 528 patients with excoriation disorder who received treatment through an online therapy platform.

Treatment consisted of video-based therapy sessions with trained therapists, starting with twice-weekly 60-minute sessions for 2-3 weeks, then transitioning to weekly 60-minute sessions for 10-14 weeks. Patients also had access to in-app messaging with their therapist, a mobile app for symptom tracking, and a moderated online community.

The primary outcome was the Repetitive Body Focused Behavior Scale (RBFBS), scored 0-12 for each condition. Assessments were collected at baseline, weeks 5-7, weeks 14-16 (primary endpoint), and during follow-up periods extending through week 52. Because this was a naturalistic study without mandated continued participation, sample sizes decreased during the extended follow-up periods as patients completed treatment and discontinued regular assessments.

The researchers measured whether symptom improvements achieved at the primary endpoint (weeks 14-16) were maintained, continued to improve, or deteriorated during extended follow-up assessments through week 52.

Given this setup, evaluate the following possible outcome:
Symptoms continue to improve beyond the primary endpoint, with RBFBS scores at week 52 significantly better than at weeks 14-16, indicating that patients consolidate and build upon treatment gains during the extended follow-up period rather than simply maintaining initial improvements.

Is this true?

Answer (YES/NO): YES